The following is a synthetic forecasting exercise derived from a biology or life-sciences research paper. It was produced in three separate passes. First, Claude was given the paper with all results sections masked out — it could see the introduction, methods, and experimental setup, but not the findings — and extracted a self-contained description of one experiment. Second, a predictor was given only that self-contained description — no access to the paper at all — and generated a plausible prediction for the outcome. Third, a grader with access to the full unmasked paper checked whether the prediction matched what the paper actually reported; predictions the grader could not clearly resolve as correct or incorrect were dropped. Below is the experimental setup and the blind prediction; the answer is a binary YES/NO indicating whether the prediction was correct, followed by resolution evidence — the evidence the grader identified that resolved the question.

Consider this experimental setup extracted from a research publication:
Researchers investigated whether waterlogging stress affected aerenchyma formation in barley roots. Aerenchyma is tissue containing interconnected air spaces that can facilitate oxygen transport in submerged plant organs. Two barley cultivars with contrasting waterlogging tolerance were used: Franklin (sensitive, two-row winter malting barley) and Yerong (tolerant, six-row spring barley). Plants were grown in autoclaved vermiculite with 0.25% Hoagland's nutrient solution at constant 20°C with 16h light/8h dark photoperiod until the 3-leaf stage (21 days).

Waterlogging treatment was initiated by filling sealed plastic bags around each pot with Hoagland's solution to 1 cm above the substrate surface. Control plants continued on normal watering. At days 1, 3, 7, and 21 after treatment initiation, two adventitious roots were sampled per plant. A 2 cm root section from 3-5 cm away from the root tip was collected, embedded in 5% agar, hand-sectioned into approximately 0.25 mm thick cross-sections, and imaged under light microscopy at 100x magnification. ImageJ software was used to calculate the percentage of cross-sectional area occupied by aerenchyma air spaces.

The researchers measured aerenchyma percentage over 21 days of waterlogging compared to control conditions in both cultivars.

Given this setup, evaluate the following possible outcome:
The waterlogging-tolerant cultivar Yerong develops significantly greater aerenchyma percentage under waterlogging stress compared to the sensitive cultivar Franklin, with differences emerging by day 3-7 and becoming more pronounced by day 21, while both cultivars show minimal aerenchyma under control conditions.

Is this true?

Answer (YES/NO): NO